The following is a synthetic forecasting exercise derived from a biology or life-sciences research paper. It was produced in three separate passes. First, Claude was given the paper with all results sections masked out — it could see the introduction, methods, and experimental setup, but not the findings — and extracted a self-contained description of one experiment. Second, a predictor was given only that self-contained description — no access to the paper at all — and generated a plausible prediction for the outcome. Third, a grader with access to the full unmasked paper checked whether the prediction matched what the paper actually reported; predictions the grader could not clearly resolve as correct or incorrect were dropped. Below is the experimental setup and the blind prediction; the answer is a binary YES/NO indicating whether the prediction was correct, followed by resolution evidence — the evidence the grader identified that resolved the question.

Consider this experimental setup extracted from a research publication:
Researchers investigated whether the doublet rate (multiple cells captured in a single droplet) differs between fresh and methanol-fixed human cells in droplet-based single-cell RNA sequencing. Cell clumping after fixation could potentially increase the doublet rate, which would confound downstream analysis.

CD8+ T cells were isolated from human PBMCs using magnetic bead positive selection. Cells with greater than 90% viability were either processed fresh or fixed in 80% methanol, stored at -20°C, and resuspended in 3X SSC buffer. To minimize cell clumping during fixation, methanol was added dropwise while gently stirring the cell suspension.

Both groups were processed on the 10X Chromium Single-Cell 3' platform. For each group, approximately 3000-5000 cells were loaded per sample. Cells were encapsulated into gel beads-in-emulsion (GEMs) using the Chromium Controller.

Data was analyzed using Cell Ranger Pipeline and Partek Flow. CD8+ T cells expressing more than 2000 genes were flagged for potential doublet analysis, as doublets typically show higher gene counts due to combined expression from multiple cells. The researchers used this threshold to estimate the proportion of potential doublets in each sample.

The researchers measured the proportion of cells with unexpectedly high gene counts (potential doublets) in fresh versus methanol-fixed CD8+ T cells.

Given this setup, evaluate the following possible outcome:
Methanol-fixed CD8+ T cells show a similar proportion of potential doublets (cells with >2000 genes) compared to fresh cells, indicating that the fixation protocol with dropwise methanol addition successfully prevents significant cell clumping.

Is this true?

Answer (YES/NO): YES